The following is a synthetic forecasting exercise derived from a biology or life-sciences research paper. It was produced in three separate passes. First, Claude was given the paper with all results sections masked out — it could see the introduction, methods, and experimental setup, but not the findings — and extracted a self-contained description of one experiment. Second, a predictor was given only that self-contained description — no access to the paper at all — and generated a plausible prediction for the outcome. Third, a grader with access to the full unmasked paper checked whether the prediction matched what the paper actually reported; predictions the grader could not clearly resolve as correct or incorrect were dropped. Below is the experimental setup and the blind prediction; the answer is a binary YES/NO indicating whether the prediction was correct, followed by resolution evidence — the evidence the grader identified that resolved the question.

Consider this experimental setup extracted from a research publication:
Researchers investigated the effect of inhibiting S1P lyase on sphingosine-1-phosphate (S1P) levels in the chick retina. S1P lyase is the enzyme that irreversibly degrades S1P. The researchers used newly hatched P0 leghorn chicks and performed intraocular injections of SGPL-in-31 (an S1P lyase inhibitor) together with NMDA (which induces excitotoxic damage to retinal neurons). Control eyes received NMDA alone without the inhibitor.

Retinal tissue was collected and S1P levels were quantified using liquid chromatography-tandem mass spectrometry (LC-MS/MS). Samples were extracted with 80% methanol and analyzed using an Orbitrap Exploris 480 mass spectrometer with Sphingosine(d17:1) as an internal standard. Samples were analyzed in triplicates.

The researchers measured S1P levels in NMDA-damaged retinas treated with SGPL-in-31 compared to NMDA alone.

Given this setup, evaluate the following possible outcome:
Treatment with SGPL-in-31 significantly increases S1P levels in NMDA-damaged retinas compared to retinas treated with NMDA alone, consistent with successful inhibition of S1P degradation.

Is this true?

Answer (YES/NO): YES